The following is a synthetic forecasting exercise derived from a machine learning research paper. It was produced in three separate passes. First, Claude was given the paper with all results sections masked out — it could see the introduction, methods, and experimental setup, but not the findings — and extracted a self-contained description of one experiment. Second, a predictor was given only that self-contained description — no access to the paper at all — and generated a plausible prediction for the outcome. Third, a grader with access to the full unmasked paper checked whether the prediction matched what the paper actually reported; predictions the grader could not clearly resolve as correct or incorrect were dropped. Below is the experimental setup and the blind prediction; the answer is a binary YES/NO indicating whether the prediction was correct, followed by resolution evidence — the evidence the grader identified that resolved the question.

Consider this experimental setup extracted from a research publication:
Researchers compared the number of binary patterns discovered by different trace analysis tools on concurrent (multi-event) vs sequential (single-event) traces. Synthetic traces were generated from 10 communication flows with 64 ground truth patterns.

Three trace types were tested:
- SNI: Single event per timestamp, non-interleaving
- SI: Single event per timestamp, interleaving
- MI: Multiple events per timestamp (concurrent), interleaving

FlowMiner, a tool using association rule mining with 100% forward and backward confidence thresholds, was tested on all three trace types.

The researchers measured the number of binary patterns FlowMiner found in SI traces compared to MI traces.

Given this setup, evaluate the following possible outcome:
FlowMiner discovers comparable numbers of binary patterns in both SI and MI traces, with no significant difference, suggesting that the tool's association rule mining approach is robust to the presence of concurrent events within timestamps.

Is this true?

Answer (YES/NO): YES